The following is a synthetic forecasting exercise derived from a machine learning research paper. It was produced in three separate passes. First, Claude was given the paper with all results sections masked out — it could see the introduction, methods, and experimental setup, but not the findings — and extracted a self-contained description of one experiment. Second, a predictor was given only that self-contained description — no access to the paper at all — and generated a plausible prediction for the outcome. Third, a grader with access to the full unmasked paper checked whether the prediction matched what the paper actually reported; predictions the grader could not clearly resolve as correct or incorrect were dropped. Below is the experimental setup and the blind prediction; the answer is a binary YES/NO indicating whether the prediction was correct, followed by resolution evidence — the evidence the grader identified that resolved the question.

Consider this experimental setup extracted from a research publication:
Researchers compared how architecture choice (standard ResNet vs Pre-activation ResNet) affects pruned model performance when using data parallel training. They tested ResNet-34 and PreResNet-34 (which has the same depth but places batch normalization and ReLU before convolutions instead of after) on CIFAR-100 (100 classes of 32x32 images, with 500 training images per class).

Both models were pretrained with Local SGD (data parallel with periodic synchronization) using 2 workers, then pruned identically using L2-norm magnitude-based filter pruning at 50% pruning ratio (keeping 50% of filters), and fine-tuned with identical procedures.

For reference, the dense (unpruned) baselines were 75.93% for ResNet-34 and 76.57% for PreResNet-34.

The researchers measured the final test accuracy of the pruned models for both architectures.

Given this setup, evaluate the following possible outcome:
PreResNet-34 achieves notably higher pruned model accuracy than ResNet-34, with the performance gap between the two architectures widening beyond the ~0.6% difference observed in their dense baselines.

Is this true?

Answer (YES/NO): NO